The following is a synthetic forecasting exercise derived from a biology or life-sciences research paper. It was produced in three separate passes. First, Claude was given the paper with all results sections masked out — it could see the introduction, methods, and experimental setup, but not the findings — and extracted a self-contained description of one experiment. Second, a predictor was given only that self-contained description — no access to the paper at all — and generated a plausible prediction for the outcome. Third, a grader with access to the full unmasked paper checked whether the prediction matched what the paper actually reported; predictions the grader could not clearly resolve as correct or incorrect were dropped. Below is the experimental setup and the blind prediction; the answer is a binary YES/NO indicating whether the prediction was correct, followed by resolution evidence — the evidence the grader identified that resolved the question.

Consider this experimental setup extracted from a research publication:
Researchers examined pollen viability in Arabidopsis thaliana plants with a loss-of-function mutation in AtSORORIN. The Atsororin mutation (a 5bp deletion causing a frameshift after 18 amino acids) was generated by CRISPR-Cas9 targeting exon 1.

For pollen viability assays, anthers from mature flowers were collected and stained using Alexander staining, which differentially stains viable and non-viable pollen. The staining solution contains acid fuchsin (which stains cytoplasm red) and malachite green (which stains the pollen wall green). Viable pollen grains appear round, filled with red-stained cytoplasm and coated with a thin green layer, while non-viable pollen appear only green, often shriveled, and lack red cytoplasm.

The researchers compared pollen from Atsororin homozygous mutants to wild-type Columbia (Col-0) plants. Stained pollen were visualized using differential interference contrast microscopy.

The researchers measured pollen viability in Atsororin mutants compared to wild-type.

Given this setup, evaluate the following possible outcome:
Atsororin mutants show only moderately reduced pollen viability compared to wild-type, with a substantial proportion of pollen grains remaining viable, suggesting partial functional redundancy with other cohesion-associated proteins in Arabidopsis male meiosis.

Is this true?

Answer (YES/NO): NO